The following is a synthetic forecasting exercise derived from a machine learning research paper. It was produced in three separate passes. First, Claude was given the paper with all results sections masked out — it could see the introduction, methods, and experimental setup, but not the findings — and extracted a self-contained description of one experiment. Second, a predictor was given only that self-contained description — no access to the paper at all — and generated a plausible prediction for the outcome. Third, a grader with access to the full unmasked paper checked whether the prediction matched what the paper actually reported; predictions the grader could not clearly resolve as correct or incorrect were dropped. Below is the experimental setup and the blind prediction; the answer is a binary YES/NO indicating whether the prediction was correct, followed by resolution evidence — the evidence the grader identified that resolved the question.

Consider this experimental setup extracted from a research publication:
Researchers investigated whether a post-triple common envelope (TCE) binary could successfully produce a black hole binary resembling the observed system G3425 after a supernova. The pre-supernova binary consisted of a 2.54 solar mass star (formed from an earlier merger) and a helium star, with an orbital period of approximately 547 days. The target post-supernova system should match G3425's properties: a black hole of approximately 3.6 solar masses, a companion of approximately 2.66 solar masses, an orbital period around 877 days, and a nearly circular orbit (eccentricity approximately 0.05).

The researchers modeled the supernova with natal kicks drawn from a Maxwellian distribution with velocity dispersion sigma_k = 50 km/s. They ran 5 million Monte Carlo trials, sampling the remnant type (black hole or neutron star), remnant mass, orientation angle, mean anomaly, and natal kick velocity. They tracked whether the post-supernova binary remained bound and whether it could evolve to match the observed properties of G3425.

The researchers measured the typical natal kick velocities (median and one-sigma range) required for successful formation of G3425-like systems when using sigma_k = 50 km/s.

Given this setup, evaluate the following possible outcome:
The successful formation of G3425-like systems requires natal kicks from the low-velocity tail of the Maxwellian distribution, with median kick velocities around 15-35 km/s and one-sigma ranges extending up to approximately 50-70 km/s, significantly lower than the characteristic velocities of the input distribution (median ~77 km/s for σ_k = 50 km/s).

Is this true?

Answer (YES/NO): NO